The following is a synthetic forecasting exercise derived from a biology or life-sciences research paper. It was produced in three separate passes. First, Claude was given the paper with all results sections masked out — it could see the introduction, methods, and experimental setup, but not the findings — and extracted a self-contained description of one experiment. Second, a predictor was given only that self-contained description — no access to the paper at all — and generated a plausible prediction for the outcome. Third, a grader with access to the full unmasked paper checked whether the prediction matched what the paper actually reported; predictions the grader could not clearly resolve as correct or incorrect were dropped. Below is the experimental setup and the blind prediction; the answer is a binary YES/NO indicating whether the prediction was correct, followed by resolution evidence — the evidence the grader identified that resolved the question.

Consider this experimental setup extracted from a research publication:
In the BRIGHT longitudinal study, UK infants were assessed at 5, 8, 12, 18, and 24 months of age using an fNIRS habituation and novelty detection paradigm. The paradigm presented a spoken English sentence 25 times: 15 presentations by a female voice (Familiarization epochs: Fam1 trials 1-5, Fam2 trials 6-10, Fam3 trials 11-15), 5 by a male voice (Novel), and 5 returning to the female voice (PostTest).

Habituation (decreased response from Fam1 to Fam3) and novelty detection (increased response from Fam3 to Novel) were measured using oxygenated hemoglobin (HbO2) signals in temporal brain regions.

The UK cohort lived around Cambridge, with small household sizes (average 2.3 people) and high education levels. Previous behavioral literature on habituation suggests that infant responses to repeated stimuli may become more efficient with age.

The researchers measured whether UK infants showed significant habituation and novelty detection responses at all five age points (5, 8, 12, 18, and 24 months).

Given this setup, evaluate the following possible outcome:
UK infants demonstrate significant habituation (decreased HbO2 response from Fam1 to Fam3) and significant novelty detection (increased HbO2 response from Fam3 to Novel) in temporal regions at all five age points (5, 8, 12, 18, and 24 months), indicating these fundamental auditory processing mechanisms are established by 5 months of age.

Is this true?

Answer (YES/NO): NO